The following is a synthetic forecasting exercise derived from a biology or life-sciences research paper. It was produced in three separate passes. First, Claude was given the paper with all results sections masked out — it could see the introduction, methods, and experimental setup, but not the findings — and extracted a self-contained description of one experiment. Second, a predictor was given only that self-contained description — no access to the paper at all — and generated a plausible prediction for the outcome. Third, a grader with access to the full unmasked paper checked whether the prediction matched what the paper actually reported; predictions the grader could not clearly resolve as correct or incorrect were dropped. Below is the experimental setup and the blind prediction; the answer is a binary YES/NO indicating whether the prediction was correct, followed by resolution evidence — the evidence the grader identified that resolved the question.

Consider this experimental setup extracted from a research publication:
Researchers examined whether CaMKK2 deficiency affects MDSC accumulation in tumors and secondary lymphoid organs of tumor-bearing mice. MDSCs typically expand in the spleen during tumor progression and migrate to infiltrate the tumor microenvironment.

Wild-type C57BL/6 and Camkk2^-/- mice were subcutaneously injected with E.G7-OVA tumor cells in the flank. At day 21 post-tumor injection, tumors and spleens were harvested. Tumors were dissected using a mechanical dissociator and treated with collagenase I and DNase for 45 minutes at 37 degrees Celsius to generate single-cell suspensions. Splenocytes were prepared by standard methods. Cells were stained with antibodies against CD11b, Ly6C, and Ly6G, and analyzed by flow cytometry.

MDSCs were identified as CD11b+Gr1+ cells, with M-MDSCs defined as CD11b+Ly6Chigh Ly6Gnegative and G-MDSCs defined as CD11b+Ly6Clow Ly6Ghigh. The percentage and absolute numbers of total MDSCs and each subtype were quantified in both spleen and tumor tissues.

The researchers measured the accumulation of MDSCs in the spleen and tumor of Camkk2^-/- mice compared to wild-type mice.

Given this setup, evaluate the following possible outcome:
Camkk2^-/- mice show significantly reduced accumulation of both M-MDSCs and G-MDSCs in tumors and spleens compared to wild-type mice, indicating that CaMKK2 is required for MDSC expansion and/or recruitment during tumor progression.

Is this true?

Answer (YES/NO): YES